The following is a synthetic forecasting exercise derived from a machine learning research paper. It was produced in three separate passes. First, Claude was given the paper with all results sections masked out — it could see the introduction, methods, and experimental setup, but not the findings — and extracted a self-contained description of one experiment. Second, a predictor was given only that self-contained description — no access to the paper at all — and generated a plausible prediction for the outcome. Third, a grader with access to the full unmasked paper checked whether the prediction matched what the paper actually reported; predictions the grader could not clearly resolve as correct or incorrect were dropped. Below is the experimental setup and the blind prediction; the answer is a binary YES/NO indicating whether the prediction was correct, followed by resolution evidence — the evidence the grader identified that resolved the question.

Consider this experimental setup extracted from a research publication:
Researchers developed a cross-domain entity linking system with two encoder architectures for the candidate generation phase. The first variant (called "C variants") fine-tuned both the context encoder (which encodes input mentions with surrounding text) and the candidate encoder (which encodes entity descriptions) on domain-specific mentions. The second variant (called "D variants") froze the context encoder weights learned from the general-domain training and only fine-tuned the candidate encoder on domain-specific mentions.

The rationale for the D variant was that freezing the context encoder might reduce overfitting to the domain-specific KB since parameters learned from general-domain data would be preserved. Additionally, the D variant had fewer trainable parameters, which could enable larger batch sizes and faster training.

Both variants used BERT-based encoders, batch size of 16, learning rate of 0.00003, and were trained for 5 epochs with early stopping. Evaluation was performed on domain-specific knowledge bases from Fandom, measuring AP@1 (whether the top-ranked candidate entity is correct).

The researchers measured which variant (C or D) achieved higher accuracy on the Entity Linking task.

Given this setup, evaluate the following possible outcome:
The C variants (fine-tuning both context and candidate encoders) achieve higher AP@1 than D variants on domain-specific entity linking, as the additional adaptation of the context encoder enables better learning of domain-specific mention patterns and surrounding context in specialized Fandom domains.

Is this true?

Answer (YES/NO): YES